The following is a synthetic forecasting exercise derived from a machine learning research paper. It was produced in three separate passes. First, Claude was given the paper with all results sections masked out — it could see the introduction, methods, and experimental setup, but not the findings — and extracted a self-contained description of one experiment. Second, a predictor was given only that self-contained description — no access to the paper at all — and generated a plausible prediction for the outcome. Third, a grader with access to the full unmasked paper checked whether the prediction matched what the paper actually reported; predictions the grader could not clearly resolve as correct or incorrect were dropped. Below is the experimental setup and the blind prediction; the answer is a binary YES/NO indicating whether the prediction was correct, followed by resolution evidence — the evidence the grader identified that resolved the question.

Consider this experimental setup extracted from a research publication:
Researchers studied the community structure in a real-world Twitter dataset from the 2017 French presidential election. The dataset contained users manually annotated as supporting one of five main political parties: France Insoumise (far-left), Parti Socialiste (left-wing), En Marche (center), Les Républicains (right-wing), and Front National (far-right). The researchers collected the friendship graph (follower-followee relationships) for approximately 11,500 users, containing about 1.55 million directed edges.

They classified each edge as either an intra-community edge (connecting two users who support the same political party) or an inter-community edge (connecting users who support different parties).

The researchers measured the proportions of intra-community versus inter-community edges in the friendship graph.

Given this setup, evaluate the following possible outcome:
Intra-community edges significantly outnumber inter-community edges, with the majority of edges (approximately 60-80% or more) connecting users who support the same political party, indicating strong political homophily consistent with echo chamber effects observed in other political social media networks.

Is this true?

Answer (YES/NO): YES